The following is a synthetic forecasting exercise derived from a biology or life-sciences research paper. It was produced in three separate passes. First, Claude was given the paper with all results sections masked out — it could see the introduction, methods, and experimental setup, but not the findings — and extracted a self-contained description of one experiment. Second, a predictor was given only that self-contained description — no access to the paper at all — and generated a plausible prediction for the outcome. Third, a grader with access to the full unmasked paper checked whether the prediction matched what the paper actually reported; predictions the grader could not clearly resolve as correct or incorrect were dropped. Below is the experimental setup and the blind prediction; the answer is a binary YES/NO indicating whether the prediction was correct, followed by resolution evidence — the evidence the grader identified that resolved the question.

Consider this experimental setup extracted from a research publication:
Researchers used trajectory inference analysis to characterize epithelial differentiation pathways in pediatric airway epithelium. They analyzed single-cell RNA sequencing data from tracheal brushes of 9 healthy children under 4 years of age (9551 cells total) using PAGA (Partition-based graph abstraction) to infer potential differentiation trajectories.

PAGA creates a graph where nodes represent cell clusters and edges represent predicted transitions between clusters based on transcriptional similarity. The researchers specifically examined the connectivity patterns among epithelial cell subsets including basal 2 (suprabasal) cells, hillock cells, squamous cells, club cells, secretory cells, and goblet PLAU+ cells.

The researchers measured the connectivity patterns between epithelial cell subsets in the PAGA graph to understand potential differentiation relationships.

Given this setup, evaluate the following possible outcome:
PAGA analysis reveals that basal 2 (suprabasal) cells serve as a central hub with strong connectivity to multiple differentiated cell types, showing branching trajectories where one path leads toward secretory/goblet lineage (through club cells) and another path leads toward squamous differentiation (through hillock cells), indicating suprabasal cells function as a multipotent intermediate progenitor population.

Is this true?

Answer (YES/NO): YES